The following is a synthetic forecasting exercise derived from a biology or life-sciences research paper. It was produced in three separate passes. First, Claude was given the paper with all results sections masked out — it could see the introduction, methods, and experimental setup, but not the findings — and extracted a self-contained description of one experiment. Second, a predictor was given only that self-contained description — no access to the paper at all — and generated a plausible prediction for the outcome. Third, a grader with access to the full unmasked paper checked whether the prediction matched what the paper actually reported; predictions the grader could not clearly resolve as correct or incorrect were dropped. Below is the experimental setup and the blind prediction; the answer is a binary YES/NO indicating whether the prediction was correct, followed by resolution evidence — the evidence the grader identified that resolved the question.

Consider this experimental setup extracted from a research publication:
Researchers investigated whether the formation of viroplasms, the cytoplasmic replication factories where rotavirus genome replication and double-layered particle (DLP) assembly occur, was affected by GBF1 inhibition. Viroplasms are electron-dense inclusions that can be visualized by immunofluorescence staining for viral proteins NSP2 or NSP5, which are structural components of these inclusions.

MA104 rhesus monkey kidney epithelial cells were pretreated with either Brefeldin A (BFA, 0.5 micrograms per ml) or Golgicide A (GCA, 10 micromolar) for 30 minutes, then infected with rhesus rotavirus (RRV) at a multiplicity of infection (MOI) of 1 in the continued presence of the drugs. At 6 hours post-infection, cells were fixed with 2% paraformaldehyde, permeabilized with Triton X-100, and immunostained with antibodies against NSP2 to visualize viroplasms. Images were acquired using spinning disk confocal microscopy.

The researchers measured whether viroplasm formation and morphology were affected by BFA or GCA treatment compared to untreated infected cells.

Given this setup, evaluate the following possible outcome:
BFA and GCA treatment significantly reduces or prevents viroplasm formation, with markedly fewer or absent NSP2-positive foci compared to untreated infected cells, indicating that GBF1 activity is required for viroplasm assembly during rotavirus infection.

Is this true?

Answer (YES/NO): NO